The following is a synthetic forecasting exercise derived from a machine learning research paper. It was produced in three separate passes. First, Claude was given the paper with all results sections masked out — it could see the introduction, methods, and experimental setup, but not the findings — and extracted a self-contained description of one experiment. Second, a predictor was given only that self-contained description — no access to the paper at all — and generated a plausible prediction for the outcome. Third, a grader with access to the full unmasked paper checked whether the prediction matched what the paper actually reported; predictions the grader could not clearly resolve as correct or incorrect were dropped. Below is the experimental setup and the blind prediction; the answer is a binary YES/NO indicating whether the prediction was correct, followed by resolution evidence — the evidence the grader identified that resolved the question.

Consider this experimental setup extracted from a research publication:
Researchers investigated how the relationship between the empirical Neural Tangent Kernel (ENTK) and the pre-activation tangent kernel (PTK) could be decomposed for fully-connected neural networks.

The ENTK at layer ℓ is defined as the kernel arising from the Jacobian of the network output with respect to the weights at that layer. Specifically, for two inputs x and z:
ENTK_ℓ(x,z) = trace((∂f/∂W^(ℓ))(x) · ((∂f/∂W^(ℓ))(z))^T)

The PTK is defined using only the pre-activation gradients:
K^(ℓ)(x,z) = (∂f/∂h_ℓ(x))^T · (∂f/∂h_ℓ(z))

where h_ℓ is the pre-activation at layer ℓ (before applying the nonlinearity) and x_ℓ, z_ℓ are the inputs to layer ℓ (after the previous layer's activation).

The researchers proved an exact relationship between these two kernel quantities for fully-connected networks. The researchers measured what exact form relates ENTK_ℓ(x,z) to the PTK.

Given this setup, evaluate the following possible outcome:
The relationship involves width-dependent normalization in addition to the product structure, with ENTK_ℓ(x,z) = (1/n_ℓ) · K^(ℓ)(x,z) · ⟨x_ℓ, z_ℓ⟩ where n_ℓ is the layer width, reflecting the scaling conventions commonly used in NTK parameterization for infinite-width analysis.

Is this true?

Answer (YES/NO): NO